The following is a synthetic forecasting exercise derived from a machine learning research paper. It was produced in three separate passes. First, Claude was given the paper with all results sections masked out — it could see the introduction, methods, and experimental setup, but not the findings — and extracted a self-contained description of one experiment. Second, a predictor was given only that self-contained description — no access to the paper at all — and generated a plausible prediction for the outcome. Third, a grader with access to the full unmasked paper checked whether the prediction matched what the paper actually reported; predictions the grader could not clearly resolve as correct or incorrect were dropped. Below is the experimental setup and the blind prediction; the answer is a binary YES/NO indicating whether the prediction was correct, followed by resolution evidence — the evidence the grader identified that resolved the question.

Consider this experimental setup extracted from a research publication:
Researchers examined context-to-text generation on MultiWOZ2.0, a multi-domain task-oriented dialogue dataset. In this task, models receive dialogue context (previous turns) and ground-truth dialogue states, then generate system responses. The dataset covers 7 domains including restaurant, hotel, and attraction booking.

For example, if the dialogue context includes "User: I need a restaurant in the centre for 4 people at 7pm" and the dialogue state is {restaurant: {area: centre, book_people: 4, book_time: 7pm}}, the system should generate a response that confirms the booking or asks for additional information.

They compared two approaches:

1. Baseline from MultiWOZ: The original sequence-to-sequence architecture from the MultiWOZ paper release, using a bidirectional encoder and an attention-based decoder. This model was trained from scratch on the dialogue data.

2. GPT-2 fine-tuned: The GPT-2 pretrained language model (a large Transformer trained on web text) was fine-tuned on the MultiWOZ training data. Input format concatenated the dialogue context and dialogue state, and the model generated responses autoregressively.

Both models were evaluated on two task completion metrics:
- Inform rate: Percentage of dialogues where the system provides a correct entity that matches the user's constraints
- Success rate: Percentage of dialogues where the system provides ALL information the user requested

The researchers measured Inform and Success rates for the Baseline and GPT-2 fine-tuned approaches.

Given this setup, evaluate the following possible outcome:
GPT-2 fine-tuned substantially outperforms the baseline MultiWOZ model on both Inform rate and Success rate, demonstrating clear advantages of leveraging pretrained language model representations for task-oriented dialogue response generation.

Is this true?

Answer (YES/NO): NO